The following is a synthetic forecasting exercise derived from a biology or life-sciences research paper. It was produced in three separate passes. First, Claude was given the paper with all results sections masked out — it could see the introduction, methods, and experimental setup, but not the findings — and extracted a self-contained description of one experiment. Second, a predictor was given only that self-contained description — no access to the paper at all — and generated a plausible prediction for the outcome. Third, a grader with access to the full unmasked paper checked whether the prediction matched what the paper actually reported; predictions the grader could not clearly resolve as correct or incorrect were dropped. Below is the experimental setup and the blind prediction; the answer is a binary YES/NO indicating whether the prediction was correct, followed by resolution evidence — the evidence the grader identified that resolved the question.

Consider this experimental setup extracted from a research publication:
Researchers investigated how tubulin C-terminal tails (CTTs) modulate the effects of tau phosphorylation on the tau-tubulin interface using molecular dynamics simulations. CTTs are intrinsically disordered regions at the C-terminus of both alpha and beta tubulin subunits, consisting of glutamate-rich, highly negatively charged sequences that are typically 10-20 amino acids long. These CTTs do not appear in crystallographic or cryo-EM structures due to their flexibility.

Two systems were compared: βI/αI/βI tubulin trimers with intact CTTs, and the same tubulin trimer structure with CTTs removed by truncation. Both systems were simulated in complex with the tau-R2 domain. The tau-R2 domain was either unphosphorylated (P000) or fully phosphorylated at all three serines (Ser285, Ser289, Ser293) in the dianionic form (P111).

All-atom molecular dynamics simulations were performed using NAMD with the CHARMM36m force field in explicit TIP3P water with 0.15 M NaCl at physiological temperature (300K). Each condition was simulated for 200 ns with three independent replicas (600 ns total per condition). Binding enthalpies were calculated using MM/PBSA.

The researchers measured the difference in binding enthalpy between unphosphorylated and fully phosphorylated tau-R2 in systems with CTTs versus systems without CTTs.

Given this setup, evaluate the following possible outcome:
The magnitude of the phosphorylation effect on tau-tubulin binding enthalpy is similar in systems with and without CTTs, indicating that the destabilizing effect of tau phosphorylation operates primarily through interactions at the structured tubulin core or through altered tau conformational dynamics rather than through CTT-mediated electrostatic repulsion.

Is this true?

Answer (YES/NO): NO